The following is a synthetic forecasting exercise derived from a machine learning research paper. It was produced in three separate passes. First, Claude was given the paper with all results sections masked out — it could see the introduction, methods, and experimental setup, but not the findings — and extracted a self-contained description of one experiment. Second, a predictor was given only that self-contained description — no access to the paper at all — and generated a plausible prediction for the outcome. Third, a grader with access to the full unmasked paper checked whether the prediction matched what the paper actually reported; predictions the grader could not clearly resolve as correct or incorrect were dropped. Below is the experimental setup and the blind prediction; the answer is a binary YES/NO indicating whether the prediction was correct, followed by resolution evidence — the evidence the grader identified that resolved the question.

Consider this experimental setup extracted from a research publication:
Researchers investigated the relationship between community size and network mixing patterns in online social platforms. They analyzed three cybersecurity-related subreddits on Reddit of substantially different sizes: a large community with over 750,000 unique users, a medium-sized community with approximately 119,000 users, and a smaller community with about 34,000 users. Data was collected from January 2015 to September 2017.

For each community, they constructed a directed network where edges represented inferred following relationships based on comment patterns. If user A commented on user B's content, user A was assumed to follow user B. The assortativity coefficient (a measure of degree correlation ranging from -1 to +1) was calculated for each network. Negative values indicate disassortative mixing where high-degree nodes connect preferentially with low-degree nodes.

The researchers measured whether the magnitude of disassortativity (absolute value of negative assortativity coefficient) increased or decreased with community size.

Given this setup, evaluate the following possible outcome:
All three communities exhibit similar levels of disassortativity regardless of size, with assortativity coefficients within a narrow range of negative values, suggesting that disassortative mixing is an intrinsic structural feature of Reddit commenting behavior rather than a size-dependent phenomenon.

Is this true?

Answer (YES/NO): NO